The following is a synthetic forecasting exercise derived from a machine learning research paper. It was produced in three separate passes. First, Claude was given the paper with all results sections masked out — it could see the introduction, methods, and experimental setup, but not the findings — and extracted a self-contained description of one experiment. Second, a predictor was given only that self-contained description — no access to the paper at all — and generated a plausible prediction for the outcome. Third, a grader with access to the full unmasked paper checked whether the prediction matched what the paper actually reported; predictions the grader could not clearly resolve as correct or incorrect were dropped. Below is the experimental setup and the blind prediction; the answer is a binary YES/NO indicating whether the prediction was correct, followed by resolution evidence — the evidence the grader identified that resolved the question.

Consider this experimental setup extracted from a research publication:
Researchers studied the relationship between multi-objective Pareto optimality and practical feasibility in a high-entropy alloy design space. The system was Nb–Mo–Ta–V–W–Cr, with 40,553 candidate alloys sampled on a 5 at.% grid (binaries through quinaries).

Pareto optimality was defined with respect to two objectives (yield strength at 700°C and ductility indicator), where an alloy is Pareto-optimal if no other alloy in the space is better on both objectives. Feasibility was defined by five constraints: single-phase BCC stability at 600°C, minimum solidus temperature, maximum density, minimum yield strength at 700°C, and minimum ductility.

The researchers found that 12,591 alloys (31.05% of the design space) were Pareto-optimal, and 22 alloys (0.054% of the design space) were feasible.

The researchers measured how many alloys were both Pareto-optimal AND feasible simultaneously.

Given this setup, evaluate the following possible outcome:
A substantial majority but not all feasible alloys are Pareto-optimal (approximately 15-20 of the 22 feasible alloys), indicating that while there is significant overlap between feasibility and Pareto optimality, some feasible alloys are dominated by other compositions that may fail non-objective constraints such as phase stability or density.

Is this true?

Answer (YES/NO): YES